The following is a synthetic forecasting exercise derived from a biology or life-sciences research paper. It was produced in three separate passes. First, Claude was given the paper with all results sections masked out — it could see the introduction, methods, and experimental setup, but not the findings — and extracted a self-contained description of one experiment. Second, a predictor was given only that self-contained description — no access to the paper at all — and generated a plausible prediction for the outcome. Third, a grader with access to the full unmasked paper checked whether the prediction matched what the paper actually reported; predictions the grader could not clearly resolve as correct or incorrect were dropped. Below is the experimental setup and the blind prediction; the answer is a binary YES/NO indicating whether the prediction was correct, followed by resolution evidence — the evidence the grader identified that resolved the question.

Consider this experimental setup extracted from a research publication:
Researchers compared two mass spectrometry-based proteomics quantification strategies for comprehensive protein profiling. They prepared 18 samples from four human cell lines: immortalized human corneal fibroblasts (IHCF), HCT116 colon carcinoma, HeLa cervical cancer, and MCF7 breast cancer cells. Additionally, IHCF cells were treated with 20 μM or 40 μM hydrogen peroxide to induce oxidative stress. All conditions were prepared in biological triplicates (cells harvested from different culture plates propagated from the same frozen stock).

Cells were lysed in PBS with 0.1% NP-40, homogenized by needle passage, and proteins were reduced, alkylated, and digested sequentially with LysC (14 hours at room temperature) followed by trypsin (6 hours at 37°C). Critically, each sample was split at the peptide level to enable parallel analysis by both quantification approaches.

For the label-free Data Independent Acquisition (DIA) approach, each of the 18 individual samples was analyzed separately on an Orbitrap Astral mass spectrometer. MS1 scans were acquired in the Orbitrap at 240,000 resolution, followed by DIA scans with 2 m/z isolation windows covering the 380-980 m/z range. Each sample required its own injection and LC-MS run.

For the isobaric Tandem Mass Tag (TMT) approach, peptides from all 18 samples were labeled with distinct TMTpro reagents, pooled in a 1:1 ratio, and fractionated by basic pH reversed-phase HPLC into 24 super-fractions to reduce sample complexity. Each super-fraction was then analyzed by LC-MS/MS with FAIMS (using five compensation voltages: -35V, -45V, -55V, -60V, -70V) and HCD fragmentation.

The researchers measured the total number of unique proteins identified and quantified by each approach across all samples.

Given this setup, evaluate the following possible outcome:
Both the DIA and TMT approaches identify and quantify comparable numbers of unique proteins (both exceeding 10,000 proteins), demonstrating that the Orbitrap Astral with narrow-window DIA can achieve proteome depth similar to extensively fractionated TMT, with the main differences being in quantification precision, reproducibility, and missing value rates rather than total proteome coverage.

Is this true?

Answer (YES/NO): YES